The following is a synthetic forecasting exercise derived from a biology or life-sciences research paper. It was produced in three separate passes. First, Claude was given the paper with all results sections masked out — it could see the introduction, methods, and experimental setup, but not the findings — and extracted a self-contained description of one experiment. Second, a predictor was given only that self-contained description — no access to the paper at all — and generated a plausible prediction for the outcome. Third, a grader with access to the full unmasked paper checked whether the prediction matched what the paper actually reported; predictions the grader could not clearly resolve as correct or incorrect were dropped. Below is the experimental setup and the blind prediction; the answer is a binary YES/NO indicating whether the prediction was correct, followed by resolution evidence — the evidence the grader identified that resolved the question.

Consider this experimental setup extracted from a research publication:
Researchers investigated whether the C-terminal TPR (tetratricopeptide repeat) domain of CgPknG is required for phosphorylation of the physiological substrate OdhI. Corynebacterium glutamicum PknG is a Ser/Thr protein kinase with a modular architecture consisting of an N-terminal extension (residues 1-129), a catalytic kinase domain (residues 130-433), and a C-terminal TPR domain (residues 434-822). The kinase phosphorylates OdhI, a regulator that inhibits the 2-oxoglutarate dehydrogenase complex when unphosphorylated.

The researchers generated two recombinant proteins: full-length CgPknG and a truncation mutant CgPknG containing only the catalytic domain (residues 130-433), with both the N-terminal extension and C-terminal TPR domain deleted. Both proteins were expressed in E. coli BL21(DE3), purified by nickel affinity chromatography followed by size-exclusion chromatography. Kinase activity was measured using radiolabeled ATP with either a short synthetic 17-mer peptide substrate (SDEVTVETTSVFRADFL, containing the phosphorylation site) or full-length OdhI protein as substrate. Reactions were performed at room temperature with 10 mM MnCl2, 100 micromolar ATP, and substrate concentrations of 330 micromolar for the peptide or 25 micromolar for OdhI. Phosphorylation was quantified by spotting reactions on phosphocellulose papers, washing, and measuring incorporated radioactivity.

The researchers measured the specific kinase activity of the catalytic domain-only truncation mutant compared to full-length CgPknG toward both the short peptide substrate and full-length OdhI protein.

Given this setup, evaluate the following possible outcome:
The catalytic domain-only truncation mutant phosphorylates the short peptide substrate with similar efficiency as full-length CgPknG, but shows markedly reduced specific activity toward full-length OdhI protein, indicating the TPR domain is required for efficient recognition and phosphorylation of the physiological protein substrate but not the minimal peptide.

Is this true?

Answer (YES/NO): YES